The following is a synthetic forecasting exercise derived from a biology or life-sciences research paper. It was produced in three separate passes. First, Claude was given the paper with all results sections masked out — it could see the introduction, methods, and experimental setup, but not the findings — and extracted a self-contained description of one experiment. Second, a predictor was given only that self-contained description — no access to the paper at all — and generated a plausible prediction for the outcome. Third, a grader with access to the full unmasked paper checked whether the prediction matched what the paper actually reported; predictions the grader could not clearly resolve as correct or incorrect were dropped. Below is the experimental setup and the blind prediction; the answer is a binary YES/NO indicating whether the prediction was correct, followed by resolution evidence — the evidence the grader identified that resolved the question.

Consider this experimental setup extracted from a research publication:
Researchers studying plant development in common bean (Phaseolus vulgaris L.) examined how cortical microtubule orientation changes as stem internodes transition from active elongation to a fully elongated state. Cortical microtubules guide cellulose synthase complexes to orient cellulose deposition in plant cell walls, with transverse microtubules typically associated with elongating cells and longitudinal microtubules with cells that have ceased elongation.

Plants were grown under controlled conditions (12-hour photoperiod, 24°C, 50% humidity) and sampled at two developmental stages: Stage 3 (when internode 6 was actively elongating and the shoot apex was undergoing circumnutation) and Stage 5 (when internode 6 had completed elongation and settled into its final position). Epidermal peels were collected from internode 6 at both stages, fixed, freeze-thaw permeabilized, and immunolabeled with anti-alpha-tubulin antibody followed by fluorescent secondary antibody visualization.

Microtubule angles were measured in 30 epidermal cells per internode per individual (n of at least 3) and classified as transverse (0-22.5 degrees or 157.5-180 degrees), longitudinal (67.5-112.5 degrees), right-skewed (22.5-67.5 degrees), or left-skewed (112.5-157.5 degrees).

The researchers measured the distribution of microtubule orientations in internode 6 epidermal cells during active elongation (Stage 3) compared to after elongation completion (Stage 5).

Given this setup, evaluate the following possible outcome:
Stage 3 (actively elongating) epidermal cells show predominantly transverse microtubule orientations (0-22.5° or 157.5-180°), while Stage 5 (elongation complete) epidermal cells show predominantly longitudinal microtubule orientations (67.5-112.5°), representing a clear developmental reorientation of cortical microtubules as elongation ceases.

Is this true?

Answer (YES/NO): NO